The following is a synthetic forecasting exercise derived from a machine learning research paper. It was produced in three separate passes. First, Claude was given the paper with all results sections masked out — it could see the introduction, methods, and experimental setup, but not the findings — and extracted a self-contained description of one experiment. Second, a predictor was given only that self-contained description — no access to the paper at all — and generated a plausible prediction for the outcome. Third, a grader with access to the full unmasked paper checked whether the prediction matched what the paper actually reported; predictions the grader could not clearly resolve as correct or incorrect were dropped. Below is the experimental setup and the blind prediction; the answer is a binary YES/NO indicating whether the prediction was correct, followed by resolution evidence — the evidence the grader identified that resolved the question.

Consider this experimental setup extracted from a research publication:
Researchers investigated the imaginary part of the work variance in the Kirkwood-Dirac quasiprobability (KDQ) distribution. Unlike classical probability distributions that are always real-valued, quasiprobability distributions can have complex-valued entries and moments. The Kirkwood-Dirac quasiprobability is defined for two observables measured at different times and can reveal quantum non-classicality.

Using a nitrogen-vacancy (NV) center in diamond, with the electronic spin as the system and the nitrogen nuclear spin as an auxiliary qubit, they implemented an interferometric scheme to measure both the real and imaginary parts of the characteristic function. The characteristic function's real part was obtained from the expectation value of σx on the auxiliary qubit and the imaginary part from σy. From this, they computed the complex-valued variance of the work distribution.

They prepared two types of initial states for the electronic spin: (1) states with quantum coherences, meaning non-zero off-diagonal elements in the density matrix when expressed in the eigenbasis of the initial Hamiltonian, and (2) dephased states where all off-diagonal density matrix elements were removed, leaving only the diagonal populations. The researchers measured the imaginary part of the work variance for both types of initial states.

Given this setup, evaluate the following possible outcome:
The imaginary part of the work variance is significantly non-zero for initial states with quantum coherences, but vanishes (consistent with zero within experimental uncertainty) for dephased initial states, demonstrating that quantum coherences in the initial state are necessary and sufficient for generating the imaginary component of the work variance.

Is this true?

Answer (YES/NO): YES